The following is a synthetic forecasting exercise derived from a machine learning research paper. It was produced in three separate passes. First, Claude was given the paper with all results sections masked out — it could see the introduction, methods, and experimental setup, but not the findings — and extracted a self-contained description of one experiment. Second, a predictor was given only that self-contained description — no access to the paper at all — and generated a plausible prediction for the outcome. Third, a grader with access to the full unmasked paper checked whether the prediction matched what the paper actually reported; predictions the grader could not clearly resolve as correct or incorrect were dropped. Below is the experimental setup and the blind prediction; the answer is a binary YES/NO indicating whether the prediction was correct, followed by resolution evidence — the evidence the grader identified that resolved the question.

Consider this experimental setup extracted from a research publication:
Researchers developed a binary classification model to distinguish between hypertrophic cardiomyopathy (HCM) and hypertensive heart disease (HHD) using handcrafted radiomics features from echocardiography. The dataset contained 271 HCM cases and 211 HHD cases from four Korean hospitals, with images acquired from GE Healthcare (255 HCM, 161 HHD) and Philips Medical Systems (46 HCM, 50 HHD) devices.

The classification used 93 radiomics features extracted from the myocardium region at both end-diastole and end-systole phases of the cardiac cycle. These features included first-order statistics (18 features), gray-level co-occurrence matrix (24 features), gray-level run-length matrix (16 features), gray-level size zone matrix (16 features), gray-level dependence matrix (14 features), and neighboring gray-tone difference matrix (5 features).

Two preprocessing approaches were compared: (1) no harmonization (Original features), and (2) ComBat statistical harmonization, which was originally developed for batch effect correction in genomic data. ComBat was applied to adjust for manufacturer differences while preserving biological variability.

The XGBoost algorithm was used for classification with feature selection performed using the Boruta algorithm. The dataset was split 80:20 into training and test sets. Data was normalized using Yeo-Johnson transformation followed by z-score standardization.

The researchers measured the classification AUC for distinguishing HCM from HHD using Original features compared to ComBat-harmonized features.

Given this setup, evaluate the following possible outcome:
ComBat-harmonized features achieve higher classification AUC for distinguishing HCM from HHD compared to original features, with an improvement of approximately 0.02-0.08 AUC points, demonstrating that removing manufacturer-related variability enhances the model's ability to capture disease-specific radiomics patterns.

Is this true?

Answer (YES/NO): NO